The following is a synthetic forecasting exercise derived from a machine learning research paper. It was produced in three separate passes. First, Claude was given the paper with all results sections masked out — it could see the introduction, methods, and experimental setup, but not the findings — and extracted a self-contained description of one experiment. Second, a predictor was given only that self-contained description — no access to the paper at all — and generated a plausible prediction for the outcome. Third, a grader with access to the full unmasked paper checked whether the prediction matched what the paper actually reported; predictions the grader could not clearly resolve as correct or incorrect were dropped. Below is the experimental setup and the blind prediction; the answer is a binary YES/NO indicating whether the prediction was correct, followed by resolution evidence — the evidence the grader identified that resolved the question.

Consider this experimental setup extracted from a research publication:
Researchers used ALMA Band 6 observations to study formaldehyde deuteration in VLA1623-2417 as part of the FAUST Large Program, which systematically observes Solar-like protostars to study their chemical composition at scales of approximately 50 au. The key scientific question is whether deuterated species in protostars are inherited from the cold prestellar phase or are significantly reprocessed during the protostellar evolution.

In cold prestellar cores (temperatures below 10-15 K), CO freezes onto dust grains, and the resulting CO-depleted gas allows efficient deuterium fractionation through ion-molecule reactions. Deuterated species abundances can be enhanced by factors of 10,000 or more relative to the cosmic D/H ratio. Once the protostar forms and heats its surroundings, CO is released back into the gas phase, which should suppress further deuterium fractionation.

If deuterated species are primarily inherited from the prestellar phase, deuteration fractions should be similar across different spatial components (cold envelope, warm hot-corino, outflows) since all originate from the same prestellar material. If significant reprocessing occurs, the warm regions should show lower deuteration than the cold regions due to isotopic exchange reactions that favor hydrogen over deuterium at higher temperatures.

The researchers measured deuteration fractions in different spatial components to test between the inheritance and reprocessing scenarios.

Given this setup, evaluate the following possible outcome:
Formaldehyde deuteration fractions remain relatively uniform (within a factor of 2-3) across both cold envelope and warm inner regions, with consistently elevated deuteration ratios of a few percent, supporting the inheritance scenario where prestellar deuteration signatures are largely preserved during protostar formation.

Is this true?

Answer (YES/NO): NO